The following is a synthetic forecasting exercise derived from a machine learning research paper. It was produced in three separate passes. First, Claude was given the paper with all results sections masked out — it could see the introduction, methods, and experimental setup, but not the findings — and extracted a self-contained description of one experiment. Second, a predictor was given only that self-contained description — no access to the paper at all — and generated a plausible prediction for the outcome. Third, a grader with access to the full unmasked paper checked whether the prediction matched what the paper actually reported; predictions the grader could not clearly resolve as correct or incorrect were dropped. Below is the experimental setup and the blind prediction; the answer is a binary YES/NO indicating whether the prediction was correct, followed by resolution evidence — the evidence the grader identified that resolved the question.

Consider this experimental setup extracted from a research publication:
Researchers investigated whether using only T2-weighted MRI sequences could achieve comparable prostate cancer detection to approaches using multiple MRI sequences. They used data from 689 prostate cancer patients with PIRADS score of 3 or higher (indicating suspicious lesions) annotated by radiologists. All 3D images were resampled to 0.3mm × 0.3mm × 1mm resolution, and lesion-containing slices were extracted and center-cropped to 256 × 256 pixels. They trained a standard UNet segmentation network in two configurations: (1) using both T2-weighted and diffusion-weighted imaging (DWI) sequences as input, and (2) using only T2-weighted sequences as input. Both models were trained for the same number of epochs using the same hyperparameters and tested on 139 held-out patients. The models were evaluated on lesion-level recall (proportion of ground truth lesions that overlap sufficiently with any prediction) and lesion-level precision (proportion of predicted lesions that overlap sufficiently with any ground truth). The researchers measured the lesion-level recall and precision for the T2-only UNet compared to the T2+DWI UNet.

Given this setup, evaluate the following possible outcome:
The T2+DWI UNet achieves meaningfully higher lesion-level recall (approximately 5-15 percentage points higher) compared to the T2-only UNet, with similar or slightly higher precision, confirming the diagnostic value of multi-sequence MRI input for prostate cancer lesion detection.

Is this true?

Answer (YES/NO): NO